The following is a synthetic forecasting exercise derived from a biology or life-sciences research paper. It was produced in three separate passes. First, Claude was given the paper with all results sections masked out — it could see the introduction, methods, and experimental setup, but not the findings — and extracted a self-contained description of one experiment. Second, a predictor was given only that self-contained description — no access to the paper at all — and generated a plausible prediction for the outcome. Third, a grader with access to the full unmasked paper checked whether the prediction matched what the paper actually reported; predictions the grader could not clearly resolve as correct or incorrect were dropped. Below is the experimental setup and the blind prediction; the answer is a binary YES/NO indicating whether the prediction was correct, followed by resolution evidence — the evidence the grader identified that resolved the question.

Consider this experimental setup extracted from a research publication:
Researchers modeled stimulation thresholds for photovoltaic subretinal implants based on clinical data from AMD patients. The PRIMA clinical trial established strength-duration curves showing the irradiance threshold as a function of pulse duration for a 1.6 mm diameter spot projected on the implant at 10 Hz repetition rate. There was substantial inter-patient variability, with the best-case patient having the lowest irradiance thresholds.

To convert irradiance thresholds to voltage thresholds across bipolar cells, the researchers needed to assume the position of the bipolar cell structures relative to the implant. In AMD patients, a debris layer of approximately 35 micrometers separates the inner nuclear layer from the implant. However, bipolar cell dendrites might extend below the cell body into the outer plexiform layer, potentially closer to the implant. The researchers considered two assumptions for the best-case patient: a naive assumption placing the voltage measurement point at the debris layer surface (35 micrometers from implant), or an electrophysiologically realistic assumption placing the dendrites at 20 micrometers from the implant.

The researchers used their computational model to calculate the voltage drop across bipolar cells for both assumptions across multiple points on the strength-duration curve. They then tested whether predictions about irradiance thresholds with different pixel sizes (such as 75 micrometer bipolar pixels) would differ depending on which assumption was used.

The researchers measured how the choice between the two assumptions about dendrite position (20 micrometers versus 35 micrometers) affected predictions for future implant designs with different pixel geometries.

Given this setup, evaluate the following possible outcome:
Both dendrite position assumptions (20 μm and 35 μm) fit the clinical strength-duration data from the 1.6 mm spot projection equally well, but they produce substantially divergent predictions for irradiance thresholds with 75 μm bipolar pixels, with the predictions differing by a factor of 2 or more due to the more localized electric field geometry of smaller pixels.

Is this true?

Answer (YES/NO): NO